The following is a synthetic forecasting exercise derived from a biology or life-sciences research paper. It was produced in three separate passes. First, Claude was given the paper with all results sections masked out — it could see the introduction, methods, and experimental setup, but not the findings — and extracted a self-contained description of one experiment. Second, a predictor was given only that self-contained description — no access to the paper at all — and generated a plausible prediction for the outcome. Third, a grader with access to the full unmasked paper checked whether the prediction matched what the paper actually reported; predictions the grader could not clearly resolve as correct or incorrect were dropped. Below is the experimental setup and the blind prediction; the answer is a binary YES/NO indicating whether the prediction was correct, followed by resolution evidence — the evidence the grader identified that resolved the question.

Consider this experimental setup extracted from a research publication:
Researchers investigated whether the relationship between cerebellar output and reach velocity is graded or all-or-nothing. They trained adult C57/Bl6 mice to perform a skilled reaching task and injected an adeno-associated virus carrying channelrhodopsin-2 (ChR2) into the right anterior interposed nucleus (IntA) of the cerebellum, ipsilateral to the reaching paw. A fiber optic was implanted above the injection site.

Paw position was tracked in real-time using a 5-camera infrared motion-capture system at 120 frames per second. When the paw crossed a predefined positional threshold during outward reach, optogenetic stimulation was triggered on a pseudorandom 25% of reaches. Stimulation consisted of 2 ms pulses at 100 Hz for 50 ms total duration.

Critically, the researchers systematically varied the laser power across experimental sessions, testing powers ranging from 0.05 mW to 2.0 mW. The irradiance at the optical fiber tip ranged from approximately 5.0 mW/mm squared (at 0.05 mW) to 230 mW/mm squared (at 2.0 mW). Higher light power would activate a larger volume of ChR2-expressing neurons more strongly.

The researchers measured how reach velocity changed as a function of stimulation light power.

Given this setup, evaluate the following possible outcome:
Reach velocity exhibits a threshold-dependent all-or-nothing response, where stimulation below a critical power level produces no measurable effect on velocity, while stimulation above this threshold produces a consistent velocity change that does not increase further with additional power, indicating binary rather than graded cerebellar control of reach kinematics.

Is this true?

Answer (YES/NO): NO